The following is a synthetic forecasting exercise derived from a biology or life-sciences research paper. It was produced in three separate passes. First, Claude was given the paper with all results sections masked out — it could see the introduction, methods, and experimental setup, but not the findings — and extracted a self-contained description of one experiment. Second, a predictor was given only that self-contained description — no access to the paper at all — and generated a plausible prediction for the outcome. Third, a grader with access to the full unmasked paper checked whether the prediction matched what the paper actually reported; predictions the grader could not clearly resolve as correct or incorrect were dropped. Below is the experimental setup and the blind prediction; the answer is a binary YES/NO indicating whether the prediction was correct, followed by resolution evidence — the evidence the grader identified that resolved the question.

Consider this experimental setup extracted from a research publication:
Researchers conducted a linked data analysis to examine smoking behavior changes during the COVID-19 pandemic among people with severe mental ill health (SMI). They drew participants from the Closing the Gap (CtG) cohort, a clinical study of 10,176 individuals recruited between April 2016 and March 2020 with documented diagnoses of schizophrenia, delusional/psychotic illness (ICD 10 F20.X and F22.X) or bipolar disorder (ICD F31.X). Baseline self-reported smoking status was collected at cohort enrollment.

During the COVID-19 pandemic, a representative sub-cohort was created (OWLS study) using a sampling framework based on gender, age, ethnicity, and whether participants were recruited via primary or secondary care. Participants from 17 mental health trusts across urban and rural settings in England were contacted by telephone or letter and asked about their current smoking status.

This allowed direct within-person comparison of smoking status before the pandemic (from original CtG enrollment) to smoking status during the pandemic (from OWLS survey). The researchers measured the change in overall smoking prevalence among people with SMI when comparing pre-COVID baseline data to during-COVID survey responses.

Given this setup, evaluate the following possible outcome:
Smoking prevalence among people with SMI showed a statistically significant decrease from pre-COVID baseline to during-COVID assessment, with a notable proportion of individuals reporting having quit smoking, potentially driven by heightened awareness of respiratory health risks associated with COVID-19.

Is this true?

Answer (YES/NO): NO